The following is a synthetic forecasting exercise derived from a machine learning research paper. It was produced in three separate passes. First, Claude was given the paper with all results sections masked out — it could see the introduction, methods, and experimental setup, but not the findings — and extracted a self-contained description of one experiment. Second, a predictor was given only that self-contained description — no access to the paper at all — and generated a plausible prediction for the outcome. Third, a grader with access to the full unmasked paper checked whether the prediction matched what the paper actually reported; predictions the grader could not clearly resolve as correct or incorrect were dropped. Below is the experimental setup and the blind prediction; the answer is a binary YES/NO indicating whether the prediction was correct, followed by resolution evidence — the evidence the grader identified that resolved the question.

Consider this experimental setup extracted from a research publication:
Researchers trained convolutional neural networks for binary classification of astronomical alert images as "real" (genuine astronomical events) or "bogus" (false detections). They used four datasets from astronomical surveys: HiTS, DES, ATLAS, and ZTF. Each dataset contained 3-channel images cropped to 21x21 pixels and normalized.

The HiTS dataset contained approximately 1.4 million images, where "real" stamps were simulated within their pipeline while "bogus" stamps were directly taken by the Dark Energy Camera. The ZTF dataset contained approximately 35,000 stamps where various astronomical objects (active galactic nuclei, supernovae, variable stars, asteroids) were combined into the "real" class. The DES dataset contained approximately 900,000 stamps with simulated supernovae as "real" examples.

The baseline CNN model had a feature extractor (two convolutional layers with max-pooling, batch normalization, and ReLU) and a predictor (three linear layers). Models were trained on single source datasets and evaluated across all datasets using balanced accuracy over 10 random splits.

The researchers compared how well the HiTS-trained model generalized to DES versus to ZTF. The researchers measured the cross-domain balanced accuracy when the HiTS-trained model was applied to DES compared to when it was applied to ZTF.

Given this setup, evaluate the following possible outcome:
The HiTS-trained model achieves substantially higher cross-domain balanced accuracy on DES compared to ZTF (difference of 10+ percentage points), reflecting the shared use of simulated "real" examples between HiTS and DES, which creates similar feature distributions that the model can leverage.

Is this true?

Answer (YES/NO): NO